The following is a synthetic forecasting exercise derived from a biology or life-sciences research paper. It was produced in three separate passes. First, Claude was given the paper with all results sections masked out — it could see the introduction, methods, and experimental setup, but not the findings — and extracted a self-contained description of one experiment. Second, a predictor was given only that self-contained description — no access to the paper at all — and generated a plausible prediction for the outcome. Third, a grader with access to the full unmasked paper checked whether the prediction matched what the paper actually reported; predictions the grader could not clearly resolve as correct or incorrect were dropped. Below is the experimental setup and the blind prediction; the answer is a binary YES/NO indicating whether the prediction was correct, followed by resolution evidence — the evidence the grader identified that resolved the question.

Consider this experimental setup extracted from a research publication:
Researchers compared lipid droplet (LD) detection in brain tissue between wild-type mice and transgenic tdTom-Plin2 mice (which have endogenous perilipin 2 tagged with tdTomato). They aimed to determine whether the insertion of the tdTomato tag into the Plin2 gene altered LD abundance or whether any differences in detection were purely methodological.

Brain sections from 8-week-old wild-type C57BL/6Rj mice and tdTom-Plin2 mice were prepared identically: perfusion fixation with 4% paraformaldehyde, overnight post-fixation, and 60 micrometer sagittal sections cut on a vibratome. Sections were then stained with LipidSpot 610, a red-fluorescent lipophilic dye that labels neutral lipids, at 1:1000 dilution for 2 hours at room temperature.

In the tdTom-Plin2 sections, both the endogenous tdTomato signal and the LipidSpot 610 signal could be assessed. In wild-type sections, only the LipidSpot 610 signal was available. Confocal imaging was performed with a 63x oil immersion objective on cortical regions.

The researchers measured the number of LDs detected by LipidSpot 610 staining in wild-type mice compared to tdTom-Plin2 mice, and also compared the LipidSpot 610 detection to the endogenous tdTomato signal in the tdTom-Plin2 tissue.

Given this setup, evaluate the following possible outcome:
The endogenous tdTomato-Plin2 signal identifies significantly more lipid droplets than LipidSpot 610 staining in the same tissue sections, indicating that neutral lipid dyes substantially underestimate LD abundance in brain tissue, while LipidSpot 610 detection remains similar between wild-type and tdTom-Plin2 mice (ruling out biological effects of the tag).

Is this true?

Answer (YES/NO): NO